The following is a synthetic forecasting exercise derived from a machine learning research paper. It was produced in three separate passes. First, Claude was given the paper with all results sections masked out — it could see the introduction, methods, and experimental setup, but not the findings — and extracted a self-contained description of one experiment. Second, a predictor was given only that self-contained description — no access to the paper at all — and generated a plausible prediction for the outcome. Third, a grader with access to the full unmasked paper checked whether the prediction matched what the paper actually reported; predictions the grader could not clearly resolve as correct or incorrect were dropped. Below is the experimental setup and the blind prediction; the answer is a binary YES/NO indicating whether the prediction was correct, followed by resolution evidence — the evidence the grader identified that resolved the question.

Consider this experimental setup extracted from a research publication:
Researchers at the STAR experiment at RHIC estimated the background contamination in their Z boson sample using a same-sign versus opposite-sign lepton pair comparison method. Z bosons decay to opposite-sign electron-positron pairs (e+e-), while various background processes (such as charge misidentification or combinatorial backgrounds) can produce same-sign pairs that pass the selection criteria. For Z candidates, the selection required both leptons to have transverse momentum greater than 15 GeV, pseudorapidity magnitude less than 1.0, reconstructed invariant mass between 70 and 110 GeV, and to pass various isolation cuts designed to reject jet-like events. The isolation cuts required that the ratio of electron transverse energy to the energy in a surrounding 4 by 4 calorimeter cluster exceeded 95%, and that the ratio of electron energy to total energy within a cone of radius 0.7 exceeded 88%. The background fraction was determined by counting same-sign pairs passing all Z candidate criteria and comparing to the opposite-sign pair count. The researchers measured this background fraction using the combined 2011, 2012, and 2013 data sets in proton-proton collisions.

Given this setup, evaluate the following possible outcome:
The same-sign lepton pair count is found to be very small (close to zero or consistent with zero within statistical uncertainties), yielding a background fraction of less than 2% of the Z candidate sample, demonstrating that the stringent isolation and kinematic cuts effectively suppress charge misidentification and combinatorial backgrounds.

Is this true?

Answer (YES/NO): NO